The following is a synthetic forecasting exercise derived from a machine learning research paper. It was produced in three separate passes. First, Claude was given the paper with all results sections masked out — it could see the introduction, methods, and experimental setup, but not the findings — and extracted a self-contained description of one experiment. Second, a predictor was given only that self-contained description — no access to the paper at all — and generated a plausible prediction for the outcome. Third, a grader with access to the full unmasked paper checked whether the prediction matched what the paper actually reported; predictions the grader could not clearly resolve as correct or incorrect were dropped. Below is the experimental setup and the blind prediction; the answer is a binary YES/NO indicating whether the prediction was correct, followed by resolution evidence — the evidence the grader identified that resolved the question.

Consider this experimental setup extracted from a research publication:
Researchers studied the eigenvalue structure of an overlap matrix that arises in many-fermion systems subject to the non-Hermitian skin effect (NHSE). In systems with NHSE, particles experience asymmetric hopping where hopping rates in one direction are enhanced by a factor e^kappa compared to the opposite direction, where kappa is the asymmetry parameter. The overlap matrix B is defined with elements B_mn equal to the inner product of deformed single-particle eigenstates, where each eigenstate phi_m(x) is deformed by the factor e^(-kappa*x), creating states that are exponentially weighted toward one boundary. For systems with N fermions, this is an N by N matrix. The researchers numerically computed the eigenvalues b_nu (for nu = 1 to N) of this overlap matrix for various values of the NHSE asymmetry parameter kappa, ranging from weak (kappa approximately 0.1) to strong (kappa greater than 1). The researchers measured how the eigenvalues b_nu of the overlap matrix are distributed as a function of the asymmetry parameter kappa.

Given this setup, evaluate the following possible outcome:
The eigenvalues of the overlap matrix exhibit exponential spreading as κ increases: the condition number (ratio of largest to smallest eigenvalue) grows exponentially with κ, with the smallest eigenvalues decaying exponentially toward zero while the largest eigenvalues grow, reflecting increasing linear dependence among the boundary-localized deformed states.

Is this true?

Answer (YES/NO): NO